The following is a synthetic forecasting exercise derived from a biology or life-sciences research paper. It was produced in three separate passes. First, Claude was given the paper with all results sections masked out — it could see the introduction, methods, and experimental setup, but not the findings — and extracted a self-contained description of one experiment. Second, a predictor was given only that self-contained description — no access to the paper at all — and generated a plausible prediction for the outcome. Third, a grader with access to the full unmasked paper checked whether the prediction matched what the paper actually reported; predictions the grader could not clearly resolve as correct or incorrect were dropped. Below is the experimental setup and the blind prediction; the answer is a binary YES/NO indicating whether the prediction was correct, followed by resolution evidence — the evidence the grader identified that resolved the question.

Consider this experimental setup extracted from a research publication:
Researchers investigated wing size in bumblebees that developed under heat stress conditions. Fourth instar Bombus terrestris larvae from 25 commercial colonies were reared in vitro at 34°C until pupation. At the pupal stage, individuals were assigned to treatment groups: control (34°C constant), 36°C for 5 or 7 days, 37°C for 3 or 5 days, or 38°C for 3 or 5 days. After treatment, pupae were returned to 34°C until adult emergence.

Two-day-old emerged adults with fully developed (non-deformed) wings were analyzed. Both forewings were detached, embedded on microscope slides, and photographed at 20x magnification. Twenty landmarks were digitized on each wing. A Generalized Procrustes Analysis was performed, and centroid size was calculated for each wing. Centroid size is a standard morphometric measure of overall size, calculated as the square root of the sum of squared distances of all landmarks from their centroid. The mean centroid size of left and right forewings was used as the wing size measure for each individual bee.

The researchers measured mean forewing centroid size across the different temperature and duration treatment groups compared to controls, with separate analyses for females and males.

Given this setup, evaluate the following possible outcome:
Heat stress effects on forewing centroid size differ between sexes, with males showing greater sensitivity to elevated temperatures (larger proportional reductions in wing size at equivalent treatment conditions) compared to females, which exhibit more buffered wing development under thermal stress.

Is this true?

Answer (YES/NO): NO